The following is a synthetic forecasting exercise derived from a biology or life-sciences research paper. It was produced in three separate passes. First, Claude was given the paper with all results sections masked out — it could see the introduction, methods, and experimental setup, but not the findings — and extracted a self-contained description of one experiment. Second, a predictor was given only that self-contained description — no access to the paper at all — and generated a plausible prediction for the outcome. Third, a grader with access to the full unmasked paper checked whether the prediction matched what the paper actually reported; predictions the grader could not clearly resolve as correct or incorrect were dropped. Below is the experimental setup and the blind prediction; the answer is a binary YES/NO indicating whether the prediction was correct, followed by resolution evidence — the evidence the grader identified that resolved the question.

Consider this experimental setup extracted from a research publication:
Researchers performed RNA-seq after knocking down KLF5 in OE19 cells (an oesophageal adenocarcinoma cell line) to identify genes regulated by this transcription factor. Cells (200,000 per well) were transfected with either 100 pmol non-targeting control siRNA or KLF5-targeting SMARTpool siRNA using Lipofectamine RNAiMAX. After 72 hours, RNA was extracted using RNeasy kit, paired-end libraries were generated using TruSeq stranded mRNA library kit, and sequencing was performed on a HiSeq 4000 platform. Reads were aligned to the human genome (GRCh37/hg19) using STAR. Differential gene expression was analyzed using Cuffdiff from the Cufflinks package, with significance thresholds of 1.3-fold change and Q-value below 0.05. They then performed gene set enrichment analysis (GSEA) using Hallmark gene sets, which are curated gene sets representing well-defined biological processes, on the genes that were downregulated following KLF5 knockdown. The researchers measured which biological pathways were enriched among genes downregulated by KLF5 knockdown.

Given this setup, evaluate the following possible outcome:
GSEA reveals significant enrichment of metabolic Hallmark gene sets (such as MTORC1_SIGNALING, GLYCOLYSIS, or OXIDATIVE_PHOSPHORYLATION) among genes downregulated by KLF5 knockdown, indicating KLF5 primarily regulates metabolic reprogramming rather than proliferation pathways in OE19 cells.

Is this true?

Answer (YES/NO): NO